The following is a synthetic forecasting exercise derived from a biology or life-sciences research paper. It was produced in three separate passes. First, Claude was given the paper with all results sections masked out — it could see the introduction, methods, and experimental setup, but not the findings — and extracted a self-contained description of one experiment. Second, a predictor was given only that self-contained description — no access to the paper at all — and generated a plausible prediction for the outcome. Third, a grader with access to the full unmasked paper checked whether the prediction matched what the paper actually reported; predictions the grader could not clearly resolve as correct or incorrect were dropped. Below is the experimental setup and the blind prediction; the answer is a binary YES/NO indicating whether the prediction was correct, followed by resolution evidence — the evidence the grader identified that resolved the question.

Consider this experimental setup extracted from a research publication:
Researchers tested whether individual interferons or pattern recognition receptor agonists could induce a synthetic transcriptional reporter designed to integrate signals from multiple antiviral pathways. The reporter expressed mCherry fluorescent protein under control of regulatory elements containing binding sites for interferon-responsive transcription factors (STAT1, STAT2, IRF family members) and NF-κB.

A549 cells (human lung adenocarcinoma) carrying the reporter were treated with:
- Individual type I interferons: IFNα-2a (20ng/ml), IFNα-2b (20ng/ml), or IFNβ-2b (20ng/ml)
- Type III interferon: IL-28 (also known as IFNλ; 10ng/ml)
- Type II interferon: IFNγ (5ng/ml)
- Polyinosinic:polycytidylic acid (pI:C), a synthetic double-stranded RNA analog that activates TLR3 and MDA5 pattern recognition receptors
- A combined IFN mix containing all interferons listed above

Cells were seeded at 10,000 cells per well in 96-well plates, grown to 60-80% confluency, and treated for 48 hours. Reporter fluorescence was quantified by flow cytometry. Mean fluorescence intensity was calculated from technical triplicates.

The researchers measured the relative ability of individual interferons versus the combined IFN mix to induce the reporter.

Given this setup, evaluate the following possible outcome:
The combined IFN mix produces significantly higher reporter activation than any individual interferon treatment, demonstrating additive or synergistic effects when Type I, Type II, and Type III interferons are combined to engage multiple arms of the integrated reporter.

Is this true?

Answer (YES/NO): NO